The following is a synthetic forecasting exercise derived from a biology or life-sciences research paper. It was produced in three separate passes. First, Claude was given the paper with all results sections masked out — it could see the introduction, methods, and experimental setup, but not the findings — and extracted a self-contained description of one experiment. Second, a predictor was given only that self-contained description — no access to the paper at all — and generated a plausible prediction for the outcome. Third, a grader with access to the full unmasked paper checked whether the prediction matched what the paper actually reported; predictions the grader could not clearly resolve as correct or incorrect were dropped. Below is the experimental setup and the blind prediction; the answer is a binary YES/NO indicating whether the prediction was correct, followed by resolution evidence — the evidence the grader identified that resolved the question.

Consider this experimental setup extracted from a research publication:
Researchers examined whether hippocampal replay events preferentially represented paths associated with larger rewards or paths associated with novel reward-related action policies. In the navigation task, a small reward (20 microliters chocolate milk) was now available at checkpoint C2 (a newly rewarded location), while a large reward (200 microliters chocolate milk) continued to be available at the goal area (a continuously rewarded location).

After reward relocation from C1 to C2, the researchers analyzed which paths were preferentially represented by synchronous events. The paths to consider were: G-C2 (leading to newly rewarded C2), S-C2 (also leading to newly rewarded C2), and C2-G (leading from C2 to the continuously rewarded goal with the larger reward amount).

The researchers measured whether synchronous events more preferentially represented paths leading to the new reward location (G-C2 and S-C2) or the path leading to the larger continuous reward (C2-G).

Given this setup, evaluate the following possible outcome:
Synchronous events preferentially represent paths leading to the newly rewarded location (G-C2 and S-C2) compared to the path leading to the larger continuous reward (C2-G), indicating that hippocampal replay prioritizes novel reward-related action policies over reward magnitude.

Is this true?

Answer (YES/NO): YES